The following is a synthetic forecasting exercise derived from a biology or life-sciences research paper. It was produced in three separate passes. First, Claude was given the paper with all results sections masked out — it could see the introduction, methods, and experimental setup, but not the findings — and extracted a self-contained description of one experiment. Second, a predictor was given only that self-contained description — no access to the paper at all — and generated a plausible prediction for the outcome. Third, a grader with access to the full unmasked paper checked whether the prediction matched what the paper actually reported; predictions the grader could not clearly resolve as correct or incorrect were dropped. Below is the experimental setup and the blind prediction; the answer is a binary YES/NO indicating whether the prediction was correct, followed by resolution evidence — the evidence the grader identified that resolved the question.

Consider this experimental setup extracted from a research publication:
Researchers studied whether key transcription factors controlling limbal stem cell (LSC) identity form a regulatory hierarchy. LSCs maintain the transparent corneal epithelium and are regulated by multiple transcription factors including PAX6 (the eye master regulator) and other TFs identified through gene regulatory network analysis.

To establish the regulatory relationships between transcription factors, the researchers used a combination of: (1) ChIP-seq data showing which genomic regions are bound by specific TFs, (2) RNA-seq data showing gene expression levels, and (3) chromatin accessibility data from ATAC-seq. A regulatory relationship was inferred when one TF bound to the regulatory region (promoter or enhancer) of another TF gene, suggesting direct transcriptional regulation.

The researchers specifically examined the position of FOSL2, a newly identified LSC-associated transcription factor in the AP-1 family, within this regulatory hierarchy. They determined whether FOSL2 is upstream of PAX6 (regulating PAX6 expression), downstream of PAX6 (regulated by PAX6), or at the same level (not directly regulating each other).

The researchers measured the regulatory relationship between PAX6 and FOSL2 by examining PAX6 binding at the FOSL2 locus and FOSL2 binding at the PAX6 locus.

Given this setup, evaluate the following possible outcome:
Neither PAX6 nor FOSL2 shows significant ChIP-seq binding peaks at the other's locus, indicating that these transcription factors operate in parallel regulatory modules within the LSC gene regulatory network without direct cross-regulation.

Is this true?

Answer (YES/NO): NO